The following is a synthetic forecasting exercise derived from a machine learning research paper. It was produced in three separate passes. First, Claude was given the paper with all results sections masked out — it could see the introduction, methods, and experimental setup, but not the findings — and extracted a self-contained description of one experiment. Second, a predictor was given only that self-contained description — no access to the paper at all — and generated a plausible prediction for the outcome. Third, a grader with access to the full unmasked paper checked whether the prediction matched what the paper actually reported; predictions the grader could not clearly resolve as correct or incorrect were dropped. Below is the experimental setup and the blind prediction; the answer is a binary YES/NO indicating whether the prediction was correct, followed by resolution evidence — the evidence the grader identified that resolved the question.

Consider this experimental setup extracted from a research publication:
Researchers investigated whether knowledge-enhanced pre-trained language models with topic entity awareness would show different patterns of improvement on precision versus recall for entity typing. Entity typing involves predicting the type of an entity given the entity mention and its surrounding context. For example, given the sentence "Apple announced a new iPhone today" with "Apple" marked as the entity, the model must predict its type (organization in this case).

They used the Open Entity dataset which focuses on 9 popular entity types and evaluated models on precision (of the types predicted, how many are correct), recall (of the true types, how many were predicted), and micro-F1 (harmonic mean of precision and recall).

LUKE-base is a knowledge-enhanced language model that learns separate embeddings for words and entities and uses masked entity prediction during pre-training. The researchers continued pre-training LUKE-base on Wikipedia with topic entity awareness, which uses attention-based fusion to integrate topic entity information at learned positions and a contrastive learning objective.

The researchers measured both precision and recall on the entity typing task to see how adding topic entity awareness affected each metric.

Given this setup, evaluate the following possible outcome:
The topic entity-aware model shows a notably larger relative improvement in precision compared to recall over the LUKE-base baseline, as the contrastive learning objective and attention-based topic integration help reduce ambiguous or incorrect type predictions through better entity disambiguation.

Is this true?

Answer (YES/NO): NO